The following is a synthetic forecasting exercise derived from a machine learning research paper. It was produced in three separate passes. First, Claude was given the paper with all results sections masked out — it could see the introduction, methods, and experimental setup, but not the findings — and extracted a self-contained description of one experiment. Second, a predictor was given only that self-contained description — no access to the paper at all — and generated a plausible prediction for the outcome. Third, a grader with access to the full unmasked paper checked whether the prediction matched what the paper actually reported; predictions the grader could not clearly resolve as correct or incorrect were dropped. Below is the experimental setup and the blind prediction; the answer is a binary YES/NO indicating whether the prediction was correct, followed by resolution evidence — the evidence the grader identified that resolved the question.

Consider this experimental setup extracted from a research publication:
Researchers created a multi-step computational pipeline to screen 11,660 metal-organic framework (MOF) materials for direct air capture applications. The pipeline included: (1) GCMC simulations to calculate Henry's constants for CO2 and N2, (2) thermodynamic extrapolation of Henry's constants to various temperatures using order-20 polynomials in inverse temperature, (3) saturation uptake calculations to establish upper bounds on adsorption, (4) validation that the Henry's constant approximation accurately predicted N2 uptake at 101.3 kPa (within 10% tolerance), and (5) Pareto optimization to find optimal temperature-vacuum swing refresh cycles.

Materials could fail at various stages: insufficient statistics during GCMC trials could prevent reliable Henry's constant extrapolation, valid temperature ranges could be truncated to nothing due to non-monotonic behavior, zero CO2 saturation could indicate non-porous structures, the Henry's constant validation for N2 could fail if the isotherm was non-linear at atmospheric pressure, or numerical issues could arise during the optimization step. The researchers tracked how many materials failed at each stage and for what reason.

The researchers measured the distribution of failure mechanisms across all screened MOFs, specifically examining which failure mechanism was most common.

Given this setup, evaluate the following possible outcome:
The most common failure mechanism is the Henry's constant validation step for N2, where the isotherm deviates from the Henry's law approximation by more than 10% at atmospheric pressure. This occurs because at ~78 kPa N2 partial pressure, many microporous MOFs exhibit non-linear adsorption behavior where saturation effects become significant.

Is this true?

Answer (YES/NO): YES